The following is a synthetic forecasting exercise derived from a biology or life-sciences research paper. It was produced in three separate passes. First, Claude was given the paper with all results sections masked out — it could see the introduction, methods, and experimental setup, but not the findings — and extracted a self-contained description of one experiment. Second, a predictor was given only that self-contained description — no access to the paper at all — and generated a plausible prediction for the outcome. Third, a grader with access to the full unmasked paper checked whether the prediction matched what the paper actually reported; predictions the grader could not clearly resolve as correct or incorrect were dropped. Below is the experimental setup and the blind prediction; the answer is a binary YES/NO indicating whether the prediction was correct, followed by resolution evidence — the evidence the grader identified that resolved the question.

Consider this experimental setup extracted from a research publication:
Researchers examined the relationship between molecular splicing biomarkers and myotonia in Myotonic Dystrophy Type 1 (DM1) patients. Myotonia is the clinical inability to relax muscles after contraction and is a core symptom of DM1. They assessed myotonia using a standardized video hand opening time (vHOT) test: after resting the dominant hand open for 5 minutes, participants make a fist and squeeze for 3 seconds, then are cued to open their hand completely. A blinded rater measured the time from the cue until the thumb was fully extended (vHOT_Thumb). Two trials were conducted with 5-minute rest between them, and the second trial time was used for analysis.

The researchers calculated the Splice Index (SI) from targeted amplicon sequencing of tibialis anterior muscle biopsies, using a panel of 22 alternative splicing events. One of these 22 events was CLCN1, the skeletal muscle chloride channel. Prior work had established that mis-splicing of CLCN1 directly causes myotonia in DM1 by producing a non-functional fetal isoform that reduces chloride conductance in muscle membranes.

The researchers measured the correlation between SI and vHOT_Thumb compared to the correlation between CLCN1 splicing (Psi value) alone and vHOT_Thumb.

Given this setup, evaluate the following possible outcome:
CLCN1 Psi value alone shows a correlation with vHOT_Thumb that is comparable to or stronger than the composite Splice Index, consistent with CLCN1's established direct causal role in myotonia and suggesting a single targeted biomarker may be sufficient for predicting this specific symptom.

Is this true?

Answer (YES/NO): NO